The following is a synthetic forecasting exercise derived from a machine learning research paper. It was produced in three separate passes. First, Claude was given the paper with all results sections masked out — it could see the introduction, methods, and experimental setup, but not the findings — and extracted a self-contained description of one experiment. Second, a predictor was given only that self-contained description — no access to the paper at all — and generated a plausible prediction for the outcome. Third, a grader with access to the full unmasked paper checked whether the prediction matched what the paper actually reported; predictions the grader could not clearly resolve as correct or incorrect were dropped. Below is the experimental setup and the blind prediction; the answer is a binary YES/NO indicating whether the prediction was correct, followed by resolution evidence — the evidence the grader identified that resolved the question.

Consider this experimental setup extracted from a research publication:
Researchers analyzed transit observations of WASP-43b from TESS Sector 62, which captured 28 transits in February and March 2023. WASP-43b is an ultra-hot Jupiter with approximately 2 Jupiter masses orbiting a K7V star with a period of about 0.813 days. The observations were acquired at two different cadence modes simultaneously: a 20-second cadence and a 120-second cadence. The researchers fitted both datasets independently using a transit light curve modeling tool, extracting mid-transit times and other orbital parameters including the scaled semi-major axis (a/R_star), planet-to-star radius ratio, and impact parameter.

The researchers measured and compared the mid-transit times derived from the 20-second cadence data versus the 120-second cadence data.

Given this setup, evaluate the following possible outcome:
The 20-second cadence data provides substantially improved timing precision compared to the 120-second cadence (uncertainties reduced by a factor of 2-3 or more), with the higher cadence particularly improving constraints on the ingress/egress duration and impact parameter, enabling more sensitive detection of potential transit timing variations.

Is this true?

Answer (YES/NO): NO